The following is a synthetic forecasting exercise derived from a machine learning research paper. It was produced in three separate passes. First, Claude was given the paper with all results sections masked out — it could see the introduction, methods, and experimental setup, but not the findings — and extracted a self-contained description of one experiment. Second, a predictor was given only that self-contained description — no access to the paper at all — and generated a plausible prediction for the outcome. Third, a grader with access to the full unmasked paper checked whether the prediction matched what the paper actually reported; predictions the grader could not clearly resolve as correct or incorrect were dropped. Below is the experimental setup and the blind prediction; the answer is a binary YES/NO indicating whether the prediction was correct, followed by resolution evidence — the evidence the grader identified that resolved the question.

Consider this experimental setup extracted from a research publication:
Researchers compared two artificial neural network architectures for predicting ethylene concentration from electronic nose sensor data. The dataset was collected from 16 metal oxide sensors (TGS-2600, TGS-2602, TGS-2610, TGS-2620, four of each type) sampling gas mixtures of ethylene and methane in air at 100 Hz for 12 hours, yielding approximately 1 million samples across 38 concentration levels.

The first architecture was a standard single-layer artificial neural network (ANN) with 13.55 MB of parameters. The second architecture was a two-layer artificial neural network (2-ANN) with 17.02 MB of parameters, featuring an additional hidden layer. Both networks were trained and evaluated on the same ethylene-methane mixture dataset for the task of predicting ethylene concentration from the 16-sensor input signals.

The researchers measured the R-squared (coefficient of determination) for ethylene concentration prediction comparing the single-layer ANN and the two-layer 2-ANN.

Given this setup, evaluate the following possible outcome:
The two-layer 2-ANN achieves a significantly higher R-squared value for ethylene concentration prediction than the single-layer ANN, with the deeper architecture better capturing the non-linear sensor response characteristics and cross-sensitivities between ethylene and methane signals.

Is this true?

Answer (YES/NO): NO